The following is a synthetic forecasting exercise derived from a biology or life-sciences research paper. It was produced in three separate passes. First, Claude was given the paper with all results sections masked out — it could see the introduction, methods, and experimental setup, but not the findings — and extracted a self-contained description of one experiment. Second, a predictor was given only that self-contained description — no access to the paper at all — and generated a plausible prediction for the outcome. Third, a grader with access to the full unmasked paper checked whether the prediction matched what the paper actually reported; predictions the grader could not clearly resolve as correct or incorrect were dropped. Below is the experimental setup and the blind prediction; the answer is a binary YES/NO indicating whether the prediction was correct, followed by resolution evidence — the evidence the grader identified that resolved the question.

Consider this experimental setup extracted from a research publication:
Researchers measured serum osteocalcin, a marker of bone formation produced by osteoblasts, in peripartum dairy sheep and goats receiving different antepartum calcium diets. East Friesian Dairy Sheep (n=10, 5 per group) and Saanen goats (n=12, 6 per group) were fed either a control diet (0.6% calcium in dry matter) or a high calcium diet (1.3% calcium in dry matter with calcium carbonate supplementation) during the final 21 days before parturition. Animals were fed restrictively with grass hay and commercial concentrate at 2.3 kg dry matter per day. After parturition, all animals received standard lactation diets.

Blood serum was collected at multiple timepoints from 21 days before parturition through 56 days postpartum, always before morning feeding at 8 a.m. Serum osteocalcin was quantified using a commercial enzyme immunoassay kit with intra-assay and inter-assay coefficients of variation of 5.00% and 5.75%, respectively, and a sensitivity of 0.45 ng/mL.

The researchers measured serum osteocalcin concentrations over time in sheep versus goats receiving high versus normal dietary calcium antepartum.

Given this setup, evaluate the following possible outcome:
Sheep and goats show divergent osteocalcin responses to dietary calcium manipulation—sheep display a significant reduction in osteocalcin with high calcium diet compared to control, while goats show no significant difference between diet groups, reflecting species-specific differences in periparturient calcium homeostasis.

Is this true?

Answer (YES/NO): NO